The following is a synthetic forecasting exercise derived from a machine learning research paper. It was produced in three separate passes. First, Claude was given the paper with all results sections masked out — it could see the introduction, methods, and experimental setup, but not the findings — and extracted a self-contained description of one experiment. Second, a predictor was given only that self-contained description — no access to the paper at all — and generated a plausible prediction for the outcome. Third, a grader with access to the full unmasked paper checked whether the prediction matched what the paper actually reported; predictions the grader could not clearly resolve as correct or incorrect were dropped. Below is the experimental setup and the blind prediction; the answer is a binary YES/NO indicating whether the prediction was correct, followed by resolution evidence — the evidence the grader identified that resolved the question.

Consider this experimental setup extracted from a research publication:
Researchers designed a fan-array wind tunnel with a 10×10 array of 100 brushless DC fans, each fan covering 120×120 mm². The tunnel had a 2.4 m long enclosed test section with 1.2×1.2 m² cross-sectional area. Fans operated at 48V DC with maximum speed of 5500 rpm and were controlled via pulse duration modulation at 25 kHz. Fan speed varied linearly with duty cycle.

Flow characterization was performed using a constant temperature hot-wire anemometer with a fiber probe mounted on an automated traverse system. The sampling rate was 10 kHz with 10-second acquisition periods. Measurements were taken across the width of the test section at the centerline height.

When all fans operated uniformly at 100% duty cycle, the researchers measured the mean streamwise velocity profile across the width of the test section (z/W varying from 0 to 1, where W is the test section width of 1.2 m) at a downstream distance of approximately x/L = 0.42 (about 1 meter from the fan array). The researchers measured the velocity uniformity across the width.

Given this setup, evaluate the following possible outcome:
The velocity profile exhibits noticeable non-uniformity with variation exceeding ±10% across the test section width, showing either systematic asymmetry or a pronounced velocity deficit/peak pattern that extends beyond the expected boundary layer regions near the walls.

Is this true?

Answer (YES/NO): NO